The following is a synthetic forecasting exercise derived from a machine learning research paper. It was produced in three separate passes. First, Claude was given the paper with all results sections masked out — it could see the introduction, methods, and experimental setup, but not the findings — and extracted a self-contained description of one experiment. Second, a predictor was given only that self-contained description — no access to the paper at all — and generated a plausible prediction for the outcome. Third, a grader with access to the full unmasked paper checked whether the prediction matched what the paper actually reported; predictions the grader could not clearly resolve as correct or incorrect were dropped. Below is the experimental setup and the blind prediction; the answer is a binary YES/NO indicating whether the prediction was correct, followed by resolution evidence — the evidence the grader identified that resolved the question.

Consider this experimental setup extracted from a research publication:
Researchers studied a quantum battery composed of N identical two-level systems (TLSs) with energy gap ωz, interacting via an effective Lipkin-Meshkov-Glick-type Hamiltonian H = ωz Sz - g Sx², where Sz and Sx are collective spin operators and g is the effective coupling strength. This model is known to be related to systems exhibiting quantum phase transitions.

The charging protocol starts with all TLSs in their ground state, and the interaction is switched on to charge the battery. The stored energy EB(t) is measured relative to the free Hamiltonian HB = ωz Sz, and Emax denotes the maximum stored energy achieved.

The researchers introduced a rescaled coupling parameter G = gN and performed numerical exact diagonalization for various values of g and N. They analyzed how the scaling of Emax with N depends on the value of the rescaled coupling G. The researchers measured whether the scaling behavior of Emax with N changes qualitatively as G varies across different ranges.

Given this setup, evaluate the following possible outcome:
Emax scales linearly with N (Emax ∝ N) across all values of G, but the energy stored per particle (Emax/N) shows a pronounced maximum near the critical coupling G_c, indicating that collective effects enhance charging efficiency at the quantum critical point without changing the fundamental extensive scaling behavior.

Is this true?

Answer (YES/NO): NO